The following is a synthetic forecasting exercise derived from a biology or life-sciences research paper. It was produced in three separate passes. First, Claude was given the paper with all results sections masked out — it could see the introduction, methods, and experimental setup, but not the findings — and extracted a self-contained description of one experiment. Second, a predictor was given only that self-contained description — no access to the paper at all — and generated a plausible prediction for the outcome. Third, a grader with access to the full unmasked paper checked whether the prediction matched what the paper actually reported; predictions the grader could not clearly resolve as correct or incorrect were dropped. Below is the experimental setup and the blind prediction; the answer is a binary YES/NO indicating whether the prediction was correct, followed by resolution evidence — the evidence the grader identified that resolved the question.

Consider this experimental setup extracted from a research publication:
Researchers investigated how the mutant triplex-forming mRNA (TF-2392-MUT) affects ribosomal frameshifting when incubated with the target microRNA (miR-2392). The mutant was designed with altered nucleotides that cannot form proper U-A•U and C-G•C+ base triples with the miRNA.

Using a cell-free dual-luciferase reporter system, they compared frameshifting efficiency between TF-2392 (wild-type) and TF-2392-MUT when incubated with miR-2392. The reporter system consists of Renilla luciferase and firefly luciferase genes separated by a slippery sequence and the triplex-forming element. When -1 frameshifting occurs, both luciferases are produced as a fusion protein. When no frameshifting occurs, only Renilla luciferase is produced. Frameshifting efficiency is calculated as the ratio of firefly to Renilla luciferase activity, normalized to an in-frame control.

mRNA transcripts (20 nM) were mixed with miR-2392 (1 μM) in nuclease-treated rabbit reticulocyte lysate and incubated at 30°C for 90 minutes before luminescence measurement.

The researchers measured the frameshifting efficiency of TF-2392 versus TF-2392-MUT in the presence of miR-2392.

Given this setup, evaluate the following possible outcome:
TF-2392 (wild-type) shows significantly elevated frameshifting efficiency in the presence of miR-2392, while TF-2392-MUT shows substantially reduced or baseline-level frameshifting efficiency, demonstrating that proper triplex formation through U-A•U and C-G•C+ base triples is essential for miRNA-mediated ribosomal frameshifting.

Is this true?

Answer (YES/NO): NO